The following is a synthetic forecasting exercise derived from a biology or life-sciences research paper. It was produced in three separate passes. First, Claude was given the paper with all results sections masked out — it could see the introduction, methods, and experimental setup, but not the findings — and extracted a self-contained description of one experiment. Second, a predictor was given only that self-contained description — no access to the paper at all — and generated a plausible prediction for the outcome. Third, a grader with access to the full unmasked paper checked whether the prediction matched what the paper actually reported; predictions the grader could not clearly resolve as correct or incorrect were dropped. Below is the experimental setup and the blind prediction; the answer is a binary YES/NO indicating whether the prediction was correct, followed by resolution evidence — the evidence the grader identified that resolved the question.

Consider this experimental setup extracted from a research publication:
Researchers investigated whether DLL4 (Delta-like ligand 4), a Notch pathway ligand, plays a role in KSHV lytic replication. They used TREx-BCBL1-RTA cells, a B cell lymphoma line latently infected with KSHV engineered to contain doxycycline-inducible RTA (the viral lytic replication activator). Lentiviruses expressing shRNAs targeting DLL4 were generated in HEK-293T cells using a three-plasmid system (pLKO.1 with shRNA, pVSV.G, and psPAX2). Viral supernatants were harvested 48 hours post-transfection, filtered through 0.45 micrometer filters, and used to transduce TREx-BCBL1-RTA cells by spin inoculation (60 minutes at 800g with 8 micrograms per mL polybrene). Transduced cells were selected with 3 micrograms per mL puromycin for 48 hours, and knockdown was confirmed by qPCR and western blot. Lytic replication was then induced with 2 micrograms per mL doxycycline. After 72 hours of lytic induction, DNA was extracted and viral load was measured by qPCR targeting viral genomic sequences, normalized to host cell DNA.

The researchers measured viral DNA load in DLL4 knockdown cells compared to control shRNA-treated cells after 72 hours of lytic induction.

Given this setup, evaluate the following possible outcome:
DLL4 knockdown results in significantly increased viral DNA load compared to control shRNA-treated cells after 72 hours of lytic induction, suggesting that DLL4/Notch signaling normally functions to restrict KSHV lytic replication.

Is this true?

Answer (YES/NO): NO